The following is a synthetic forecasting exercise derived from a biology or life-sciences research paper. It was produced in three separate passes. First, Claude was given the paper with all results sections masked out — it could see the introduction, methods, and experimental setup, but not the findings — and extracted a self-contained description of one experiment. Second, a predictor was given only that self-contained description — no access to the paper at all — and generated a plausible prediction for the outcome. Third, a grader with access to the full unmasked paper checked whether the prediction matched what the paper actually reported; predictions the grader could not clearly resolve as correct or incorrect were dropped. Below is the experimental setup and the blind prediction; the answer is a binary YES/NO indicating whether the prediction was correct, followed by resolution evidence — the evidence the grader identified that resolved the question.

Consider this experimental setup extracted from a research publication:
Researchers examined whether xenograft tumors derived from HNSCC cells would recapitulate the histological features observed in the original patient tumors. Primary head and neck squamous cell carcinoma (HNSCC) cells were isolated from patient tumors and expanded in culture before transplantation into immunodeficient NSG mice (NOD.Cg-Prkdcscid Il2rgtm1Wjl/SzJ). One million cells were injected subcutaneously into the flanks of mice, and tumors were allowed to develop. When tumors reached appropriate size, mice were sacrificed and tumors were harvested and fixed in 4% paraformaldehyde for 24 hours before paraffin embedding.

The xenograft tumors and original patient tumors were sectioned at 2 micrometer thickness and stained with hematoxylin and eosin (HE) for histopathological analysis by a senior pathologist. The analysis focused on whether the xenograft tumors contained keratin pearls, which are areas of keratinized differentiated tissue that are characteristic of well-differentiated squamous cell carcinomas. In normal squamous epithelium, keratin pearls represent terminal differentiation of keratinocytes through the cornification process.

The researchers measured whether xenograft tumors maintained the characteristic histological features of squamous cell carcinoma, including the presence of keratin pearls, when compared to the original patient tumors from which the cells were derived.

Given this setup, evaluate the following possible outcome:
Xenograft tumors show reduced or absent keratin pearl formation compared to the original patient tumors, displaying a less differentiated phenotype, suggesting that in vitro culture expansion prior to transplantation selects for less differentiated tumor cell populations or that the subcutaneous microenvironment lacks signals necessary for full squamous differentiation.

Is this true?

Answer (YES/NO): NO